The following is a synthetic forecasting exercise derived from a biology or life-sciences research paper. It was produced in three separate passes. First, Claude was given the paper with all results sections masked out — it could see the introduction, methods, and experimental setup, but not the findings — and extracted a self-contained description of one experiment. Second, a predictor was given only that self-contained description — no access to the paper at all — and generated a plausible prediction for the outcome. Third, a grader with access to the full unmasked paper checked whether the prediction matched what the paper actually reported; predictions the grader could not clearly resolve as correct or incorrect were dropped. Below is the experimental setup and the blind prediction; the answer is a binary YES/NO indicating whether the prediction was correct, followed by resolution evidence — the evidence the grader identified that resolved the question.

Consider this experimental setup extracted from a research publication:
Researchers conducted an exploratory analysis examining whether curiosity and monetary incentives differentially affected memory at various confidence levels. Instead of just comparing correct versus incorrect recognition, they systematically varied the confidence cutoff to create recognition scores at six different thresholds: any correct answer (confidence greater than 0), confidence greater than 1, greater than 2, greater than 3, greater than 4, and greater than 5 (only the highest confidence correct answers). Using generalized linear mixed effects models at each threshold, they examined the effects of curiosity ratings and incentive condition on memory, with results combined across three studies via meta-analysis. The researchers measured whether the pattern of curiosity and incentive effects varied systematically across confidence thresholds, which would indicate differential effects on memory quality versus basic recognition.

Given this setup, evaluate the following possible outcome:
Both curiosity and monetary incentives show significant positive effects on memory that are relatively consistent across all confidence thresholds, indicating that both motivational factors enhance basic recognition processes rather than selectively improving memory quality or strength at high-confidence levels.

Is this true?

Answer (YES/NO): NO